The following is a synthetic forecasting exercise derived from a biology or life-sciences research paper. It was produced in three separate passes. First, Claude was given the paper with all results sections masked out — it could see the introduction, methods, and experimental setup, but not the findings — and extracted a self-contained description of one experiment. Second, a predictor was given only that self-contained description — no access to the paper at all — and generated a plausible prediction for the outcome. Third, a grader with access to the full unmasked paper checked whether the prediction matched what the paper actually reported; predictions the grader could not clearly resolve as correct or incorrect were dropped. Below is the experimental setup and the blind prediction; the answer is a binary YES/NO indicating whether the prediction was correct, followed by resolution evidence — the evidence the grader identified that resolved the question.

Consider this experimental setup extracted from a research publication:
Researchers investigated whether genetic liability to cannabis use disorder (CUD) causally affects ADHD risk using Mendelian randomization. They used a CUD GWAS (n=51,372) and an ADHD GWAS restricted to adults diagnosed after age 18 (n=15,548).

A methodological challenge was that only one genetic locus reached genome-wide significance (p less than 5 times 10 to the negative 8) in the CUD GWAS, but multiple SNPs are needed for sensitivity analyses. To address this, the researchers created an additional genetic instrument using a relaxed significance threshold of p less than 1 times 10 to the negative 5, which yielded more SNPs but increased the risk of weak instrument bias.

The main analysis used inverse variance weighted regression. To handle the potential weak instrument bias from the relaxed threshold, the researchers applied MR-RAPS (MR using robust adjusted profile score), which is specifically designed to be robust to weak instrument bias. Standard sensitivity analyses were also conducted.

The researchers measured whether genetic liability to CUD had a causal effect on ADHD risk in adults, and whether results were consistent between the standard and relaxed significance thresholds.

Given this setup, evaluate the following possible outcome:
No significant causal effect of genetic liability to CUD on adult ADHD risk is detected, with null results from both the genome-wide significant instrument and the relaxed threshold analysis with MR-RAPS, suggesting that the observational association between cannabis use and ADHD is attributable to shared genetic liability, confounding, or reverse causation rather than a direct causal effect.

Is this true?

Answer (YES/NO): NO